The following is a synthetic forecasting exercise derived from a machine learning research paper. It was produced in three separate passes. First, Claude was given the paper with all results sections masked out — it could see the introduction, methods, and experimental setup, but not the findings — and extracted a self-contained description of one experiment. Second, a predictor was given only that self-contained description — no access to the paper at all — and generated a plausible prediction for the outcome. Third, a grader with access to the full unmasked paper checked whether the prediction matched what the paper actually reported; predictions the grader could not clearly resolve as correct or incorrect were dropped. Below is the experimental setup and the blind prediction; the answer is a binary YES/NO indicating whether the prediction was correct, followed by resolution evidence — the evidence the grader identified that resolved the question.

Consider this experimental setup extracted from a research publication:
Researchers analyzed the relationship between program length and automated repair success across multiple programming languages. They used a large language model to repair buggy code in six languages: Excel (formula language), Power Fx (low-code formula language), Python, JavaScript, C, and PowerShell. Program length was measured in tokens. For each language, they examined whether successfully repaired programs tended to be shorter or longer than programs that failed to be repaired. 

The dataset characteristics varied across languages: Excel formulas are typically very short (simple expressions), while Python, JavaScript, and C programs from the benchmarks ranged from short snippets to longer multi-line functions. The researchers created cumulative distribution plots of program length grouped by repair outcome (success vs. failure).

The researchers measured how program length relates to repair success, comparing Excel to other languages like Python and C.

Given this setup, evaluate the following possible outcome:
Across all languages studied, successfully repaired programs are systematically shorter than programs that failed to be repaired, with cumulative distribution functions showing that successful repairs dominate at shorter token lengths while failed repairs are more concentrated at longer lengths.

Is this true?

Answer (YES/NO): NO